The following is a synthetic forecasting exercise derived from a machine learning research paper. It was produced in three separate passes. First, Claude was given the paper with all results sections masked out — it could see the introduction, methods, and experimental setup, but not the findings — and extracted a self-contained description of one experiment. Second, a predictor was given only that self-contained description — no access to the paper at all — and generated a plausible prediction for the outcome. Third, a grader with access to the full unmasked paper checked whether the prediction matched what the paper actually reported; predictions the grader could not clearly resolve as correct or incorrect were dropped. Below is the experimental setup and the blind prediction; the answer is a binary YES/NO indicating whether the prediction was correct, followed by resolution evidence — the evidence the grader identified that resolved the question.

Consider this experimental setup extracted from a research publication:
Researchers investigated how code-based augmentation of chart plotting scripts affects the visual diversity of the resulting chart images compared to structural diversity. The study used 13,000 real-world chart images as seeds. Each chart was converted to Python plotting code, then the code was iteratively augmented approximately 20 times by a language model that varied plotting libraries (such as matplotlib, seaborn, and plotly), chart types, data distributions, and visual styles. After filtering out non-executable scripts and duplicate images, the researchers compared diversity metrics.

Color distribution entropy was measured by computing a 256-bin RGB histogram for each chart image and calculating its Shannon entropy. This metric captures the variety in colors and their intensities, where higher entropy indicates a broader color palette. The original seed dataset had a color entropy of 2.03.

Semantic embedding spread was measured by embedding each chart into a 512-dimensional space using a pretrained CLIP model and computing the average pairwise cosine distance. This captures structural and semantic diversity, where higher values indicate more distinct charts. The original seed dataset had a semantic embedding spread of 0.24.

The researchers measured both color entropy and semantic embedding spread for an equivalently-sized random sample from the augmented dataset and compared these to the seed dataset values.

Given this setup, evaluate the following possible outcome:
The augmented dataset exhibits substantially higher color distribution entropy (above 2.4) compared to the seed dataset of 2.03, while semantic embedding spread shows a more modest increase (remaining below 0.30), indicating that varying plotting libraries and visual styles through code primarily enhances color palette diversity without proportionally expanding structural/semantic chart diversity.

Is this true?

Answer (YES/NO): NO